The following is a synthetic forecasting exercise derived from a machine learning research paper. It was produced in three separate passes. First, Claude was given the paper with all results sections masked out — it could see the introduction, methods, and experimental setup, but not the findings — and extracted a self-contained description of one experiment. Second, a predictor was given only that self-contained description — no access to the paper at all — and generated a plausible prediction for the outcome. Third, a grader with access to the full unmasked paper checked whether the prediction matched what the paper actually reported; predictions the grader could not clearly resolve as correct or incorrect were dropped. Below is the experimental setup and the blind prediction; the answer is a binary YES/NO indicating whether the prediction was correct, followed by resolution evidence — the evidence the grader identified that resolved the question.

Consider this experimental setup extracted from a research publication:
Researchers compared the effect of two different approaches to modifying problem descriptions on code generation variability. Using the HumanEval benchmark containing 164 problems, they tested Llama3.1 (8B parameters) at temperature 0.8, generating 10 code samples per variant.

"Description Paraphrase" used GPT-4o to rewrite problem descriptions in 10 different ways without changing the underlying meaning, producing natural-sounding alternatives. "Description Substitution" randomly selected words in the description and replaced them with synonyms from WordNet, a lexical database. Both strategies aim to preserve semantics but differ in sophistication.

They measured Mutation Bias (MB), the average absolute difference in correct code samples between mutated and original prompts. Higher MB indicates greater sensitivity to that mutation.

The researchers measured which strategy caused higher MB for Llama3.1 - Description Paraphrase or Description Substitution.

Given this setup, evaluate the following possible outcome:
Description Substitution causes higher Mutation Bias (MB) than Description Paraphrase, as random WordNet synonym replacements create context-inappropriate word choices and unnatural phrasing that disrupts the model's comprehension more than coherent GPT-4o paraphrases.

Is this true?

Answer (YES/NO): NO